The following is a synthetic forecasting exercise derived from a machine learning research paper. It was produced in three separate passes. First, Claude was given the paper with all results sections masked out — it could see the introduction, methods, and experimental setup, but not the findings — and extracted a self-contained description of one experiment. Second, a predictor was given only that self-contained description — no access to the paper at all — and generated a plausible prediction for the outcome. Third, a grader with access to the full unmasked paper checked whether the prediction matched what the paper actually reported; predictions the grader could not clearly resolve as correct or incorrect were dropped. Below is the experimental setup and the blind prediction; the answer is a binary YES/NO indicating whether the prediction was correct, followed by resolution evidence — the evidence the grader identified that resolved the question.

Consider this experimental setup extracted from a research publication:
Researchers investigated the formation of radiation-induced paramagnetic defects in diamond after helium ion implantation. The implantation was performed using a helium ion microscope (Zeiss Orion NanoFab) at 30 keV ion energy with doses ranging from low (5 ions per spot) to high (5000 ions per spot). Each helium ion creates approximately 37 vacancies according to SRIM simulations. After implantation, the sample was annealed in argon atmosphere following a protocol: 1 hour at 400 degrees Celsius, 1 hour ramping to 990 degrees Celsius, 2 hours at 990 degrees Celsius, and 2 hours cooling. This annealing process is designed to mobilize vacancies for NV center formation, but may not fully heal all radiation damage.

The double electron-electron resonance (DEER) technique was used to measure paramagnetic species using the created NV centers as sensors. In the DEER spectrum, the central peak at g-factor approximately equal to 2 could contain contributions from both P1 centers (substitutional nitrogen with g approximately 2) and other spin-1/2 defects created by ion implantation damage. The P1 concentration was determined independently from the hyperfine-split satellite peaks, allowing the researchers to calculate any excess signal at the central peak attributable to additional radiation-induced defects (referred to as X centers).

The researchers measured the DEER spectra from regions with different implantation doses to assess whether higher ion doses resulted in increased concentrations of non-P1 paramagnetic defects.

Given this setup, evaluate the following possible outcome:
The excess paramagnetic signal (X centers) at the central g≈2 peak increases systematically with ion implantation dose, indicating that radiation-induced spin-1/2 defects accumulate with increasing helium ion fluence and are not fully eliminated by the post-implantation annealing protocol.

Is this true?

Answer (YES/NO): YES